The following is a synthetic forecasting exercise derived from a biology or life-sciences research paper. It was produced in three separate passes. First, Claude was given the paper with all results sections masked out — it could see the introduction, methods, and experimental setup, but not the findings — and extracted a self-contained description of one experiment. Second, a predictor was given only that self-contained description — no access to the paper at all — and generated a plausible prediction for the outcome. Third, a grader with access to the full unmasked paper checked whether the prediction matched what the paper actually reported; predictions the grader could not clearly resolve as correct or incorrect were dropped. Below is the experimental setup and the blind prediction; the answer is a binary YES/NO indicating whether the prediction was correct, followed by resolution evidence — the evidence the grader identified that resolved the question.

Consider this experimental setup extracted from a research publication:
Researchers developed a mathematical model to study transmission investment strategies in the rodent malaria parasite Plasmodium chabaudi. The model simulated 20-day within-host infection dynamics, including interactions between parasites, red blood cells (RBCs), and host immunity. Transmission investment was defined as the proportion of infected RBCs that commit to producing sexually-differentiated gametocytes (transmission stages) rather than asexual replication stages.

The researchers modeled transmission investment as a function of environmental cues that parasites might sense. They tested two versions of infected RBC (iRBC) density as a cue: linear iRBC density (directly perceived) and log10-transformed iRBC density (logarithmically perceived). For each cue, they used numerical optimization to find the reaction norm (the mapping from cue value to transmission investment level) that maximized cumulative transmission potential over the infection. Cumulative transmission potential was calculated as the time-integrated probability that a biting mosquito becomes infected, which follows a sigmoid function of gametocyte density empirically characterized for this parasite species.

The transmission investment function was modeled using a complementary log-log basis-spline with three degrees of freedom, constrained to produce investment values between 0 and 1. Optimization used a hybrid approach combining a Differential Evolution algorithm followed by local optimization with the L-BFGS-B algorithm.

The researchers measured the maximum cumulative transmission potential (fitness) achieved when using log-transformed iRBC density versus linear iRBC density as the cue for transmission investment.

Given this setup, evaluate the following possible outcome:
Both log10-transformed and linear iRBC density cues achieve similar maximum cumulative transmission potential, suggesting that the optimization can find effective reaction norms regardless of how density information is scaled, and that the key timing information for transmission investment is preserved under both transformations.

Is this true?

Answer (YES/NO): NO